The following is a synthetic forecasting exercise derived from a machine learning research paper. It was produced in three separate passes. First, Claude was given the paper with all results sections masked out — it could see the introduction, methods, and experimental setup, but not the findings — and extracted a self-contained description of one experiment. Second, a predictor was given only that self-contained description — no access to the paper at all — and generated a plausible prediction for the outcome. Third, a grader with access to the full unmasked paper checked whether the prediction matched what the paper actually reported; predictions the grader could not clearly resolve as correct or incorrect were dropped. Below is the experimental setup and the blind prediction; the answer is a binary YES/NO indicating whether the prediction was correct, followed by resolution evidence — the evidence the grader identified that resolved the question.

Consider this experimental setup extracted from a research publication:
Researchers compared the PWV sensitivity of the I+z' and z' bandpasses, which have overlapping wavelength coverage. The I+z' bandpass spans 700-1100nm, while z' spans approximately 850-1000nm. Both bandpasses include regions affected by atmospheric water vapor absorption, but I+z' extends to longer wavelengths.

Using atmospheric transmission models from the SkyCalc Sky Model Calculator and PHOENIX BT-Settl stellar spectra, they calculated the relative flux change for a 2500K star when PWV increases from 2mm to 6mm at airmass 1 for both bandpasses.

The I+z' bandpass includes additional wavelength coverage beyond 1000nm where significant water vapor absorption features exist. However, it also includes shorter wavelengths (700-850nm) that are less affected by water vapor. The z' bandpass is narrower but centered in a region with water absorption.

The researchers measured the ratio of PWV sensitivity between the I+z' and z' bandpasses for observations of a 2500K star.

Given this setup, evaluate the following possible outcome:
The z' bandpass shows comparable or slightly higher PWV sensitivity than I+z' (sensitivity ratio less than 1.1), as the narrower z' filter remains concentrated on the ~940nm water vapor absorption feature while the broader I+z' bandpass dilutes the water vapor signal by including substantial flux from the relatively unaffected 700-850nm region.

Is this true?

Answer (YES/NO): NO